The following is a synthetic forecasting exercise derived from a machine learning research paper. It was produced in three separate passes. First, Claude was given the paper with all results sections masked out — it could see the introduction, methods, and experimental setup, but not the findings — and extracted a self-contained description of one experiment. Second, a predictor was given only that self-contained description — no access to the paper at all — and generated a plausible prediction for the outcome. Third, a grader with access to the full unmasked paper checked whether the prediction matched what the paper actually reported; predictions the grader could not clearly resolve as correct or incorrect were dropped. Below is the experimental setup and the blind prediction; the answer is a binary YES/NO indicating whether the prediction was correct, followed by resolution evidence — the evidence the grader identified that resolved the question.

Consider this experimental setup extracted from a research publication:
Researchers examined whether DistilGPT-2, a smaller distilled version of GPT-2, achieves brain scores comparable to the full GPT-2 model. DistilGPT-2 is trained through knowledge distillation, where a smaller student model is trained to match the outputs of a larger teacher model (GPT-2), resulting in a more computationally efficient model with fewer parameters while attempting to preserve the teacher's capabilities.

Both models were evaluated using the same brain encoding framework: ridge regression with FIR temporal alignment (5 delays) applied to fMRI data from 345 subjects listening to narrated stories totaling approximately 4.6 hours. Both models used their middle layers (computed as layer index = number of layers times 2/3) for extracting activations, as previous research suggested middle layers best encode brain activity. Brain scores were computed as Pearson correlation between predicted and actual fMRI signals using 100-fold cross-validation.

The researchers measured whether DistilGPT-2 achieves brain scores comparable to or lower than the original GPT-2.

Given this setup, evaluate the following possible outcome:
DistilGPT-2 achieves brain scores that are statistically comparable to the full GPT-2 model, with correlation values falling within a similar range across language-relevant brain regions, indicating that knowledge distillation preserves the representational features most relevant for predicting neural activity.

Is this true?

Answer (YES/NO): NO